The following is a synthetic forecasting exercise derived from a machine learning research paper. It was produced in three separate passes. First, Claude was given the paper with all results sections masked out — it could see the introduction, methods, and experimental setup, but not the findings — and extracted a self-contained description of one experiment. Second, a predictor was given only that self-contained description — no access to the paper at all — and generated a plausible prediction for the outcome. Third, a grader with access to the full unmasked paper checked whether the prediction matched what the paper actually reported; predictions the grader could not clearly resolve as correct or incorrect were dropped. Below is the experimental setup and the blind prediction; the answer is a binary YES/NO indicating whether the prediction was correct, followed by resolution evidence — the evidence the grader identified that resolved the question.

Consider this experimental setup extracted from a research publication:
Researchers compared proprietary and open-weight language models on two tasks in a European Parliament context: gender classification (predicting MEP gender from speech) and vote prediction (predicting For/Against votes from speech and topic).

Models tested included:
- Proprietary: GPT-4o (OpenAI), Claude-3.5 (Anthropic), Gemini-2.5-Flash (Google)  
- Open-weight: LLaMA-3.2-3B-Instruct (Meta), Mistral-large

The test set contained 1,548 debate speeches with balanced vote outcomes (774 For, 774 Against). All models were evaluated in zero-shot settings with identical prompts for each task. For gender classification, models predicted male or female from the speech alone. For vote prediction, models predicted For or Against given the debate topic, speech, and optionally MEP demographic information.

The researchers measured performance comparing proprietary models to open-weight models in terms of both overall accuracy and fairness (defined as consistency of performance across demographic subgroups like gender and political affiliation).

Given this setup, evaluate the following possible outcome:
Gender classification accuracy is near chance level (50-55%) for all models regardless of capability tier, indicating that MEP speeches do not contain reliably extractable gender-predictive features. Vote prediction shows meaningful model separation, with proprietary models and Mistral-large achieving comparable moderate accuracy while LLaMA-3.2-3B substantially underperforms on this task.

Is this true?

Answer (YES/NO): NO